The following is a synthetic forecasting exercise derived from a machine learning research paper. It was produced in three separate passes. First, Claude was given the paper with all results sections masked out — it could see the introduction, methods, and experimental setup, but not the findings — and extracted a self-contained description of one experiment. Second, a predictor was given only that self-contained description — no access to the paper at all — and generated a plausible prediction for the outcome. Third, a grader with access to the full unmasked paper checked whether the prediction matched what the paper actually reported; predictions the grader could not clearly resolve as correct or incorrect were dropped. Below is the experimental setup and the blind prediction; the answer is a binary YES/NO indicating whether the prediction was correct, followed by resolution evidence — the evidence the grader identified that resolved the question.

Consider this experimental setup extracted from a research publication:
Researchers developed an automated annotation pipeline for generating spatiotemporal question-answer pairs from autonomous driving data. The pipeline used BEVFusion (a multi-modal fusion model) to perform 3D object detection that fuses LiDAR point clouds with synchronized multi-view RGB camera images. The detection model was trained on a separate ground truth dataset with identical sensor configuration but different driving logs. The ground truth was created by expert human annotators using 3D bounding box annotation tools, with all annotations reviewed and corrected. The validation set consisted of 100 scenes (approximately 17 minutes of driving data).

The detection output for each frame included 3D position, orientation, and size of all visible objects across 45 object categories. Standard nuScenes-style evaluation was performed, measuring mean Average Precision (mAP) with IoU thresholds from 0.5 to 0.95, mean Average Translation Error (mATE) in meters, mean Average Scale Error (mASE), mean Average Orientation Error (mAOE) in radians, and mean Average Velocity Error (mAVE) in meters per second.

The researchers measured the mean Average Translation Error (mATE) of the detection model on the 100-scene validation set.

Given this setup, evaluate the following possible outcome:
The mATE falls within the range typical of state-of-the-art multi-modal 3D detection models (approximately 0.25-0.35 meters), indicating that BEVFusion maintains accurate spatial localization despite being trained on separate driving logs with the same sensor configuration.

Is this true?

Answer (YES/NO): NO